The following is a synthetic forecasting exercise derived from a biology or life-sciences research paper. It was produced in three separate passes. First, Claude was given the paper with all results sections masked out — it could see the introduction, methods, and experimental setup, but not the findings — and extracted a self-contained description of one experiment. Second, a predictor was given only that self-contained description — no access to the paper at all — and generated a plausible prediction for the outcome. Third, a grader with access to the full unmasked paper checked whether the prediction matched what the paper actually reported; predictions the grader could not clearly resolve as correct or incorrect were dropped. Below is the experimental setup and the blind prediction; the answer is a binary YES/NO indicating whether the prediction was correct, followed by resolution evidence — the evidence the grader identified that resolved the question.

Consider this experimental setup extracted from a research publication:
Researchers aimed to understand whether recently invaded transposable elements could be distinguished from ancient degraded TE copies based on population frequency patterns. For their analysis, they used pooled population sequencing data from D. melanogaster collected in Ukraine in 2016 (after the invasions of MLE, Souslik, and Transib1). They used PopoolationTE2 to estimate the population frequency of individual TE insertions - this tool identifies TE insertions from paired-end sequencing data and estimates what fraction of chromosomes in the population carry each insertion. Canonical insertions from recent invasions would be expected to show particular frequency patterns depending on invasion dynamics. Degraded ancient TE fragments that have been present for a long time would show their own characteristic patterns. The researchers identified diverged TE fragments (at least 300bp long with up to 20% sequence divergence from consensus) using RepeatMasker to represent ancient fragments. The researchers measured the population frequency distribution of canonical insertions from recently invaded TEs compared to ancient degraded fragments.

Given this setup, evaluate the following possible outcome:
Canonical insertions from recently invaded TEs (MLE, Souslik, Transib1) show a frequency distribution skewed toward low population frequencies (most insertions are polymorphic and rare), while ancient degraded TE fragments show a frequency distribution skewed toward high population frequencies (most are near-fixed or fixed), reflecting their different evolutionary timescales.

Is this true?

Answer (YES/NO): YES